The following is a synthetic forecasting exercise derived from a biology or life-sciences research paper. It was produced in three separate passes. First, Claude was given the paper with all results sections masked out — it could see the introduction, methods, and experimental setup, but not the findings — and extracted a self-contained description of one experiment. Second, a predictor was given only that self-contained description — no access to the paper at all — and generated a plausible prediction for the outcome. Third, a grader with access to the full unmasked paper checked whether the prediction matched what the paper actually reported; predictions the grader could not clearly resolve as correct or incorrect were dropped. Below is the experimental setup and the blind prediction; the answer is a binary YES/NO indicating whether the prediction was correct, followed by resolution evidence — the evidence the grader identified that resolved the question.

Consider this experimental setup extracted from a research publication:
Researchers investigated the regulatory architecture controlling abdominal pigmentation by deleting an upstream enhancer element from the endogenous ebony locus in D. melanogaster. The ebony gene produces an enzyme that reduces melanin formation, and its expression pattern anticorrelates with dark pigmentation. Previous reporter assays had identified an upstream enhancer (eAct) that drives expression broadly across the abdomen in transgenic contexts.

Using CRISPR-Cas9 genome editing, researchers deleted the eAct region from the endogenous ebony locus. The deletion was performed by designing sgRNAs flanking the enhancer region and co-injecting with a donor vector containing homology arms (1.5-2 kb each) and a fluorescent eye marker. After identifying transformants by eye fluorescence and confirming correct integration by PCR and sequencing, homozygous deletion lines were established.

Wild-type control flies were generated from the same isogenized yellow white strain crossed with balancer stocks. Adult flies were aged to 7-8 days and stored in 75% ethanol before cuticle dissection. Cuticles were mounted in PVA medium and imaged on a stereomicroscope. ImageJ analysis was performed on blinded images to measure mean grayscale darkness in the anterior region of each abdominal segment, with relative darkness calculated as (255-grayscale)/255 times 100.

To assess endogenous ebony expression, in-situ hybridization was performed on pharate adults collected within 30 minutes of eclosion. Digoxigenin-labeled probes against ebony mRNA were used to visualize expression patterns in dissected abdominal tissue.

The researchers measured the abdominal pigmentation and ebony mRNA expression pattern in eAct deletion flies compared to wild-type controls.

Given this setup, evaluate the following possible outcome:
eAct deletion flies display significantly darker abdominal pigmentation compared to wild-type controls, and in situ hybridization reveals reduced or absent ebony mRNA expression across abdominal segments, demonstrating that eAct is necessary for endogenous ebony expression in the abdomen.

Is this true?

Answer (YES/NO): NO